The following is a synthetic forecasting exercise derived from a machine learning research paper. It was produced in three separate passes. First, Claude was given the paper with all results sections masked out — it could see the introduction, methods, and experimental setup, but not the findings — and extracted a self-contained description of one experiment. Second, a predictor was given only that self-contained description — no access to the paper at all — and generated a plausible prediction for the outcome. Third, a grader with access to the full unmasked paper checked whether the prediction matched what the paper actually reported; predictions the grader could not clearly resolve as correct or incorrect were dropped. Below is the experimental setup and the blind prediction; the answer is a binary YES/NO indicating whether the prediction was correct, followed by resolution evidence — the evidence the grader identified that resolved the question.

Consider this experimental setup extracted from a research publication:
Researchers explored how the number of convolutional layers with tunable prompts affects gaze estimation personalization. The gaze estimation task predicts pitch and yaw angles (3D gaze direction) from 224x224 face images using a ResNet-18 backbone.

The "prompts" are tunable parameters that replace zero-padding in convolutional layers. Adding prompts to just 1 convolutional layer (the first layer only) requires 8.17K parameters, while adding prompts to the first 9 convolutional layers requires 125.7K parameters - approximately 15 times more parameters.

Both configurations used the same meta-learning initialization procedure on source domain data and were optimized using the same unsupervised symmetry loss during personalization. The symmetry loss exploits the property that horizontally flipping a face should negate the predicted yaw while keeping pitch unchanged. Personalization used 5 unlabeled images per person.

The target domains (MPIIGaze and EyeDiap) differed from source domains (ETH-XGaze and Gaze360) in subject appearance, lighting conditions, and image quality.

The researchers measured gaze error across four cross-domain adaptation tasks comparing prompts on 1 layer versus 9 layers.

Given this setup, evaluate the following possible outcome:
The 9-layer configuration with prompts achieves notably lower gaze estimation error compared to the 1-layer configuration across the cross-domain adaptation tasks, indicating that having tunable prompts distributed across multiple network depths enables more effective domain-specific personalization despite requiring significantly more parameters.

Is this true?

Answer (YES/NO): NO